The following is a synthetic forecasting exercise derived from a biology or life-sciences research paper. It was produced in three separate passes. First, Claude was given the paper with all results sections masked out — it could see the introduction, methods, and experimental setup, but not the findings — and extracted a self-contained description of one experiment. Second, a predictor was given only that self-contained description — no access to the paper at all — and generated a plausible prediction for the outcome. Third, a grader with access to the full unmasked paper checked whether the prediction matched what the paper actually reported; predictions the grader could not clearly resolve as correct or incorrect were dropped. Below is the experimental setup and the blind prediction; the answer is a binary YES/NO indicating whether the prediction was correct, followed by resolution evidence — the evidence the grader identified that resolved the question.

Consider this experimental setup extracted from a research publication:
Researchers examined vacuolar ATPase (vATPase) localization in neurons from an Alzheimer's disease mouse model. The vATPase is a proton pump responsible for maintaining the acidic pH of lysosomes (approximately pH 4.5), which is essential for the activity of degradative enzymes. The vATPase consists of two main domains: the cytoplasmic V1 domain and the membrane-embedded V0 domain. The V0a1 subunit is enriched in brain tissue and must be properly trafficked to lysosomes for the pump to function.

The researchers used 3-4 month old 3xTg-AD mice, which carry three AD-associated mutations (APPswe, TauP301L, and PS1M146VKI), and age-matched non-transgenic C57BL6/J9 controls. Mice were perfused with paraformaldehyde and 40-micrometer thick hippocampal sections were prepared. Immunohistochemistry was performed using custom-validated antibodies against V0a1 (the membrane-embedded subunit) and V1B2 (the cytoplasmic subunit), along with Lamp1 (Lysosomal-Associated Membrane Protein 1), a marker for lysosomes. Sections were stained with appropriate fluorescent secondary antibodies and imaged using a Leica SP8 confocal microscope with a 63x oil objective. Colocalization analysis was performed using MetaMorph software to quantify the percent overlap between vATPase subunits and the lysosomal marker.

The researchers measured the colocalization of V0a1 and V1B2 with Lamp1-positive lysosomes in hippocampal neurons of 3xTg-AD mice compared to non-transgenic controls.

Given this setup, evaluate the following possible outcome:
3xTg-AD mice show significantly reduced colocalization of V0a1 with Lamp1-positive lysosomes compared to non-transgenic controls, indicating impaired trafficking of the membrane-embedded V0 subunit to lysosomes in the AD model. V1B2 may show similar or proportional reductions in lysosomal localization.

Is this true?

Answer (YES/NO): YES